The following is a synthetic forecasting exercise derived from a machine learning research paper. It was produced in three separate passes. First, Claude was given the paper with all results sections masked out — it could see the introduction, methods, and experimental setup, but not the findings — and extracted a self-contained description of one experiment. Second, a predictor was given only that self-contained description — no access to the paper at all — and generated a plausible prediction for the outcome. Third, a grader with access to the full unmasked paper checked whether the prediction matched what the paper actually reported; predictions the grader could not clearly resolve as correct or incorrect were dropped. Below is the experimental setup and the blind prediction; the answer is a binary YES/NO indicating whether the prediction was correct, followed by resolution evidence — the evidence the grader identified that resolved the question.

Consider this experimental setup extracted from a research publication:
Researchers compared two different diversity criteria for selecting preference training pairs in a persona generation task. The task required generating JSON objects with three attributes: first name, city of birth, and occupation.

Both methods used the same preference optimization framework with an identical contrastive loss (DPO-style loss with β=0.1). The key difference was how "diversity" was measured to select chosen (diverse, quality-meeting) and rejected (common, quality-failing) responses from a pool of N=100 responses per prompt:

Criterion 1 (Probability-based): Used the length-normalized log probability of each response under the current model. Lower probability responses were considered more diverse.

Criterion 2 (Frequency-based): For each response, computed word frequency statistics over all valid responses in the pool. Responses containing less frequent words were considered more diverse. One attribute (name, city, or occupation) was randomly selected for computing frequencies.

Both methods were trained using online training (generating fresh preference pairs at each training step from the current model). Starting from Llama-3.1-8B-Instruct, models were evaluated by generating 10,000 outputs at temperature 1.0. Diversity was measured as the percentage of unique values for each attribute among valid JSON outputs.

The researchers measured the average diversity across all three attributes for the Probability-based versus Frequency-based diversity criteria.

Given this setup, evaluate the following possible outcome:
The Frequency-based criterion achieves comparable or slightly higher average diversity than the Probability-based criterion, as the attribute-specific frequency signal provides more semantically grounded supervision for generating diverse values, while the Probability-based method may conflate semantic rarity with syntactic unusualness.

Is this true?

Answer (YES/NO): NO